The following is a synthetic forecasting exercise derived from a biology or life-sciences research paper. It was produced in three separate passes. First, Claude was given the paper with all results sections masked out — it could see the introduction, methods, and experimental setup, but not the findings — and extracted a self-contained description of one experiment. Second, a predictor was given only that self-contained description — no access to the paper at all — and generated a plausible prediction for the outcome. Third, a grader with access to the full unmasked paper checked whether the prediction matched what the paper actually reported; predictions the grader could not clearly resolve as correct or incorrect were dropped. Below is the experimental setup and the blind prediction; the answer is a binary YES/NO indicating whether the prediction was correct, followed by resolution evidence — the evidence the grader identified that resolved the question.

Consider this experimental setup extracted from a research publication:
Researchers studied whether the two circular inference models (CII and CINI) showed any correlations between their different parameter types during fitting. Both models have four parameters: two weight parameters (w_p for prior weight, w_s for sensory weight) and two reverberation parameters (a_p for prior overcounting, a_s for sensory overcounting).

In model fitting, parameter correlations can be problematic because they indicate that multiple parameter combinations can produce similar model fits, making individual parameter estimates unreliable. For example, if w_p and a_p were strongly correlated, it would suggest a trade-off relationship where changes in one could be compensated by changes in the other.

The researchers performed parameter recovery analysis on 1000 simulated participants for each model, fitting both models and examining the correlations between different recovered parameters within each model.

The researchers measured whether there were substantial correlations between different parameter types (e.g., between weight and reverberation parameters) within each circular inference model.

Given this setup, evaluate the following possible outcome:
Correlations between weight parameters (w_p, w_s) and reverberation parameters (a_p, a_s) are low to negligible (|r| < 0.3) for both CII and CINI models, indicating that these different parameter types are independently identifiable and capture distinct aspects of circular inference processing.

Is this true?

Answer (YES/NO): YES